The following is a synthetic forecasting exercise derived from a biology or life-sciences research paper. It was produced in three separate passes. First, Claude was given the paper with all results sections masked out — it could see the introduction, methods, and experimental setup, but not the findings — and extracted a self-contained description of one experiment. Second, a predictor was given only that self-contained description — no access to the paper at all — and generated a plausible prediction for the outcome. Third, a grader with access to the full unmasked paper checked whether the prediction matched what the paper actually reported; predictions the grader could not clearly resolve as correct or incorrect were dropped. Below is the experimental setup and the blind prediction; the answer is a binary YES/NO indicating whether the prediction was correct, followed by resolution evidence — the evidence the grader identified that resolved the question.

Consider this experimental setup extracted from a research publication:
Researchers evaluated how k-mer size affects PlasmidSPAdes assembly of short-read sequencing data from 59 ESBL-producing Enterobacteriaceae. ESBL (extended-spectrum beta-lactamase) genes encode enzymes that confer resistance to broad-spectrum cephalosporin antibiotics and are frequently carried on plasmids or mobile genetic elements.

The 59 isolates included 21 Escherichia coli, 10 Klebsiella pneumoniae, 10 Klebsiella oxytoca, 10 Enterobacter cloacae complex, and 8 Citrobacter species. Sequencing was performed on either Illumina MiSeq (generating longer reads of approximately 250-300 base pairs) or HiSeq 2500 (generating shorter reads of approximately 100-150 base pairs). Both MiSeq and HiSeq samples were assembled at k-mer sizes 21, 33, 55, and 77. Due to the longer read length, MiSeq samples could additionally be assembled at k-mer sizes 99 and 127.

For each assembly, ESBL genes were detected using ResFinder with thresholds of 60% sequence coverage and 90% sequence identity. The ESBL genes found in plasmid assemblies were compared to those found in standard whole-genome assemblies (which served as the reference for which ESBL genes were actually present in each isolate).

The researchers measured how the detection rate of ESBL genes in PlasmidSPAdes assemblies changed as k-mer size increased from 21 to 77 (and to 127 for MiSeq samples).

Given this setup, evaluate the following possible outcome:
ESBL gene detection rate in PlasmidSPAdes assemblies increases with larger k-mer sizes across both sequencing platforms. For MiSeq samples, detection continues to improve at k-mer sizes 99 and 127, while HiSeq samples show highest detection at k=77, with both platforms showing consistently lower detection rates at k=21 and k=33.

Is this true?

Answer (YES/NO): NO